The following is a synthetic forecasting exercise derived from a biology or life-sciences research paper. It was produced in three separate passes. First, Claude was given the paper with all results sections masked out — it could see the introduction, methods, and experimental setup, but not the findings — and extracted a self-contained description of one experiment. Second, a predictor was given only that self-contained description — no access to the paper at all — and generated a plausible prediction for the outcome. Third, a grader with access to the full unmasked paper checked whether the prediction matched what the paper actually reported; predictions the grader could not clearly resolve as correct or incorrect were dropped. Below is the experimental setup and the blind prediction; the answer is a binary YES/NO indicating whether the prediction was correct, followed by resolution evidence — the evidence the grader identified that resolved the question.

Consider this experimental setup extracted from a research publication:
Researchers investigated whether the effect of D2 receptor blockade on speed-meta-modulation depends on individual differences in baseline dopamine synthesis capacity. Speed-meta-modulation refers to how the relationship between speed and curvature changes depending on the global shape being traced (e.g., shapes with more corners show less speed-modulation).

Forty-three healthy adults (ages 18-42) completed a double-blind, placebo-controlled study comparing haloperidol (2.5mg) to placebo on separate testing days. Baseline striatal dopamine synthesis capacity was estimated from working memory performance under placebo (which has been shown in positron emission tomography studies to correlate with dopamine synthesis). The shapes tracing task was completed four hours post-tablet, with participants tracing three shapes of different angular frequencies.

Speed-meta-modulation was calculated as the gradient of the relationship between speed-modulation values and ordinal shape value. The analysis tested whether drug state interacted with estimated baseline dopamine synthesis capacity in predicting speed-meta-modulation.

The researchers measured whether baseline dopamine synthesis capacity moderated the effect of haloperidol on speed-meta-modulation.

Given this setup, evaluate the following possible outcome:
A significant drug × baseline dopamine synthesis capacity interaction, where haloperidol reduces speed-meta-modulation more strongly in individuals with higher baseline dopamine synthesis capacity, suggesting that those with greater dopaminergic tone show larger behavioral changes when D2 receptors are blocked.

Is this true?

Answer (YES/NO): NO